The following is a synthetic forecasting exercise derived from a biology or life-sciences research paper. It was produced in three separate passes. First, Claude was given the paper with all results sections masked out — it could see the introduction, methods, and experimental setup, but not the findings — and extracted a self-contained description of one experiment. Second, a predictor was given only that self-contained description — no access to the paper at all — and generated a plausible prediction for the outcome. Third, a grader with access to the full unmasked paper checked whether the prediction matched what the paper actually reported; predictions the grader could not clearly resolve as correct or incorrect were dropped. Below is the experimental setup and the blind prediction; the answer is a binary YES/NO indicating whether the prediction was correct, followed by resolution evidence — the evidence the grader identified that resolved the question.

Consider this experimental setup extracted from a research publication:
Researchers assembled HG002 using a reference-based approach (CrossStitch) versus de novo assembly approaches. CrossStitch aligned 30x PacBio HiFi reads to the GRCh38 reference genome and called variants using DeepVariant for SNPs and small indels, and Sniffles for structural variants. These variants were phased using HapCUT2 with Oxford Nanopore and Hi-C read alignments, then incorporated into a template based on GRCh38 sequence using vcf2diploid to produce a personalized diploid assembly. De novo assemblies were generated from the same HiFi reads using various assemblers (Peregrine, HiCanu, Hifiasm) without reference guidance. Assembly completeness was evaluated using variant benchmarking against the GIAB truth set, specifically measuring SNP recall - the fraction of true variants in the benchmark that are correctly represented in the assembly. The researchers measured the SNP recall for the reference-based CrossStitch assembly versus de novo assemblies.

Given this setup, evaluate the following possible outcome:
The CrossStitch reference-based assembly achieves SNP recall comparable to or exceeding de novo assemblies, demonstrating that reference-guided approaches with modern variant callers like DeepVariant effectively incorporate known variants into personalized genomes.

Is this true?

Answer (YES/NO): NO